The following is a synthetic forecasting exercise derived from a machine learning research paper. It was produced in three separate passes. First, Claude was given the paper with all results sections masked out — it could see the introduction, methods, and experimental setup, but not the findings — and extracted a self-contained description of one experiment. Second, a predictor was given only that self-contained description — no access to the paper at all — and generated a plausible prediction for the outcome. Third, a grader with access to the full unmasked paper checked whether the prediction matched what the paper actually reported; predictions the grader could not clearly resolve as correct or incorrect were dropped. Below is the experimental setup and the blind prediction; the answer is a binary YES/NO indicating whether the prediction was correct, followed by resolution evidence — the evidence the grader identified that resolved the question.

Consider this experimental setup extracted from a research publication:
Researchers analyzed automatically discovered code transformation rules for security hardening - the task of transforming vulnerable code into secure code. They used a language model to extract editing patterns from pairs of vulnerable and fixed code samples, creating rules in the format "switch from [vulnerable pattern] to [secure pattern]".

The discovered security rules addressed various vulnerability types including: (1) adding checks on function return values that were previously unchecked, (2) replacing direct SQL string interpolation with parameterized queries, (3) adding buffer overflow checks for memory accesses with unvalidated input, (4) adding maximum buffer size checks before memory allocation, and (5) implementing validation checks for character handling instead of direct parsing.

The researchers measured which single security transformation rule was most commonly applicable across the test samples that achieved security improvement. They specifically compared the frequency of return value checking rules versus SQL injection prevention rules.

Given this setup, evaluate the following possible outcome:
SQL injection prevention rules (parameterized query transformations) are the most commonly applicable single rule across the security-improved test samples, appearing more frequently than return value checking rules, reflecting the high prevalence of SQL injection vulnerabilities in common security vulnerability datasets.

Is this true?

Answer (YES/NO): NO